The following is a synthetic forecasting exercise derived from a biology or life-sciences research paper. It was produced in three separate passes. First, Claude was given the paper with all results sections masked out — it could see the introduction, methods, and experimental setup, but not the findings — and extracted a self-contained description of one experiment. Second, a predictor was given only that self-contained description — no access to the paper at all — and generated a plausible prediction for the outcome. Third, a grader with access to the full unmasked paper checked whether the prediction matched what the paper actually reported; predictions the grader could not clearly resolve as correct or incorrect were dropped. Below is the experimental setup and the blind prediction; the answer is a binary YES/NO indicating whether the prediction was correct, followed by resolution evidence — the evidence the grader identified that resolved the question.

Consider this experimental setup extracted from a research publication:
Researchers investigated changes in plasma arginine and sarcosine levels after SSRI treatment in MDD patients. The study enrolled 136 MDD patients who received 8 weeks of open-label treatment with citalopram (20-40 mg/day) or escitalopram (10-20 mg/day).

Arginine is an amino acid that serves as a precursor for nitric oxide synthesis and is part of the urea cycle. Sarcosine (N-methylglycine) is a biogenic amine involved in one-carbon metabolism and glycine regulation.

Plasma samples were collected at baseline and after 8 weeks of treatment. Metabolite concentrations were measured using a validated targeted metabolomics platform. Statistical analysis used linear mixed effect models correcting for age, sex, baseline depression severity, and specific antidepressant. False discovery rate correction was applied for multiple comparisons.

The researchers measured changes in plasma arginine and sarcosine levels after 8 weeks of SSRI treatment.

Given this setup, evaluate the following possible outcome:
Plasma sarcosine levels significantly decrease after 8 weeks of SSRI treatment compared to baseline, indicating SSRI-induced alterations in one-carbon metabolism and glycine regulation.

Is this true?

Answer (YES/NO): YES